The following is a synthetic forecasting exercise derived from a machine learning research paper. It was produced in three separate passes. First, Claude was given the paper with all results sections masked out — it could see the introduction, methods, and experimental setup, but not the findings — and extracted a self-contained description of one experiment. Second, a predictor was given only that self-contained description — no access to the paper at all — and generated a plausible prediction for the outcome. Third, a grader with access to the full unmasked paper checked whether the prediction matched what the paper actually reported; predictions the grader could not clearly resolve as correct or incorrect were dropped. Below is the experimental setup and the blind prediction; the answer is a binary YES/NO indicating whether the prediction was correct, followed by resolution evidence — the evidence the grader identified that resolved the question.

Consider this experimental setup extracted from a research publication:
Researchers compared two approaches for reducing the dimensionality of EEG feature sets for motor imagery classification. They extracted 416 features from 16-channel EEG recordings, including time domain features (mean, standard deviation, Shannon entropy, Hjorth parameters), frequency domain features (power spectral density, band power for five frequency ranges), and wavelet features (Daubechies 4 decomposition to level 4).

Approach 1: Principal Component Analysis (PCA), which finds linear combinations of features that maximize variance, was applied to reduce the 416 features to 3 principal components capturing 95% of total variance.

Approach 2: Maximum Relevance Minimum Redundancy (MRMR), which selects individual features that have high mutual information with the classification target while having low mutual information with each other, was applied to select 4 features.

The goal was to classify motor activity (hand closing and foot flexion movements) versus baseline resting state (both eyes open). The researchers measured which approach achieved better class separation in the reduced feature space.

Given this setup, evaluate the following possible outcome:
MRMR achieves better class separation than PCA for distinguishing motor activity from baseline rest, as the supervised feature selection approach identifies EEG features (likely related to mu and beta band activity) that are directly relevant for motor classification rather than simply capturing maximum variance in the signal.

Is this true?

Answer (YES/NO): YES